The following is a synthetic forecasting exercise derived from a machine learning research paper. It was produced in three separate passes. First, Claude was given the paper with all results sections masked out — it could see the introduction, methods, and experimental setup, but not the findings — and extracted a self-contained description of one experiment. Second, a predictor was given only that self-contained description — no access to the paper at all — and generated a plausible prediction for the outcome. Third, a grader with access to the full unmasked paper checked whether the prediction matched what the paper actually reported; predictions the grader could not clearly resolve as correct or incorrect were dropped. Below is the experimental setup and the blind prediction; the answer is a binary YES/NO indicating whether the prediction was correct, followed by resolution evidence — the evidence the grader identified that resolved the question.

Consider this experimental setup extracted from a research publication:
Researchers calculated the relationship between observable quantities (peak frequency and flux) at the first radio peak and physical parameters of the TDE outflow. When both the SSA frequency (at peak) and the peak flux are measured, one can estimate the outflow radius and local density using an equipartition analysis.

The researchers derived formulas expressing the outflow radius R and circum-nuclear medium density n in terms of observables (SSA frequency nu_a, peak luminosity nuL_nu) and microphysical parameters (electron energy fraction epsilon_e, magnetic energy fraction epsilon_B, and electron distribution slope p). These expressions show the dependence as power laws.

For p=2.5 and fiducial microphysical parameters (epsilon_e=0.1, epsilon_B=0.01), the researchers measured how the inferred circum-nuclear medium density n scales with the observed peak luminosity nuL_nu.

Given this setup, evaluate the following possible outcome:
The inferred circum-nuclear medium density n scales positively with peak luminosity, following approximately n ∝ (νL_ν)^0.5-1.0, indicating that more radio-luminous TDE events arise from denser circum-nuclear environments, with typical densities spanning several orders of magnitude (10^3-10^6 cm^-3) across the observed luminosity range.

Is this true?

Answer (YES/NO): NO